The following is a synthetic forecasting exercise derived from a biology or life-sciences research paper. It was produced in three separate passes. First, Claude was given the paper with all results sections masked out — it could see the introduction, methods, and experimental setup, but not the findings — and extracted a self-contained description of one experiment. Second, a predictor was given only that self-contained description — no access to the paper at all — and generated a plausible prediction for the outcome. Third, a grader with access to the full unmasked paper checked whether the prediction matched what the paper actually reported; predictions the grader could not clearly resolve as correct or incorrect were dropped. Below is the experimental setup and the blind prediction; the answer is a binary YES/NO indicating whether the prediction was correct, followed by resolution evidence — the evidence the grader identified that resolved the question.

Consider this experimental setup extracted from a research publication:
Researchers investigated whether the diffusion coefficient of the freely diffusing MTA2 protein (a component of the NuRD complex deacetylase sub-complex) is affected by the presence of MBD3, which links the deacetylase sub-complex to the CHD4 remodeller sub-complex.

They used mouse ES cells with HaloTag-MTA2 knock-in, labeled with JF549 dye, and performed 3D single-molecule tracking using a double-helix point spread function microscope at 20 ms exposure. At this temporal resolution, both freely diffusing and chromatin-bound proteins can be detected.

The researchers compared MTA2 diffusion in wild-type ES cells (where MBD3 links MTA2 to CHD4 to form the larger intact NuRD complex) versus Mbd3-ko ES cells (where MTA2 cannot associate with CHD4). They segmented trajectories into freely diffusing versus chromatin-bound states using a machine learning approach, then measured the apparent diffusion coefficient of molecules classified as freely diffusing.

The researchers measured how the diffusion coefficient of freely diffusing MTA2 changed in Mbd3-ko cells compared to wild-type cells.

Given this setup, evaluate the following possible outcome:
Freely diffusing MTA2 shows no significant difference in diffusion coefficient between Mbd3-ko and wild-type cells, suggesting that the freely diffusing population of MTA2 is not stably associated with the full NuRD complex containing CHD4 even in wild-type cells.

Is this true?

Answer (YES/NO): NO